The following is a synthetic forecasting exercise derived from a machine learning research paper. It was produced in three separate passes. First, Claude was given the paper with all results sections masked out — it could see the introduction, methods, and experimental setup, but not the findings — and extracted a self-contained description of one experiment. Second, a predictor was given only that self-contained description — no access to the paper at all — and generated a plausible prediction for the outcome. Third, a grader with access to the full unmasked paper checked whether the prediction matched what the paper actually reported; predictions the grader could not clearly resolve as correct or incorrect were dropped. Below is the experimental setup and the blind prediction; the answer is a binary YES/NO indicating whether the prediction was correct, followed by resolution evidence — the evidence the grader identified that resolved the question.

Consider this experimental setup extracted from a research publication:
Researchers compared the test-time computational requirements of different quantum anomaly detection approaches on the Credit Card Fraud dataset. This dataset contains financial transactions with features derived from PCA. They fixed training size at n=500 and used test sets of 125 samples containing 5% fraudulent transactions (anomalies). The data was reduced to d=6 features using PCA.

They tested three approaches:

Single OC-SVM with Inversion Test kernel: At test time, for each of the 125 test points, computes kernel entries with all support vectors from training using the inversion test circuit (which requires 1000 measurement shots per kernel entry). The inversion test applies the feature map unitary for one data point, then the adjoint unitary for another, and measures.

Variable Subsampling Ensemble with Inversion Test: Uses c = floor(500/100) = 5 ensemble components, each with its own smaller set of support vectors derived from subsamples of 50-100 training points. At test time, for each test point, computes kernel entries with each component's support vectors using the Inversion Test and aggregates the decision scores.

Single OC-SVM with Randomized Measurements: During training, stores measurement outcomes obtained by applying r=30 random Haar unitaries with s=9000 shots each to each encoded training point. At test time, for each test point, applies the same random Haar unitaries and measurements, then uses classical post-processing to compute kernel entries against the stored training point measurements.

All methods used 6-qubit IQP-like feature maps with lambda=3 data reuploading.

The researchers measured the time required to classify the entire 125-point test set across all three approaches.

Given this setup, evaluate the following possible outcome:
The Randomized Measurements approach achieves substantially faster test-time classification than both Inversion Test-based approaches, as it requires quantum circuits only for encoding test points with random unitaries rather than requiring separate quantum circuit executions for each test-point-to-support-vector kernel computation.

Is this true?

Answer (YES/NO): NO